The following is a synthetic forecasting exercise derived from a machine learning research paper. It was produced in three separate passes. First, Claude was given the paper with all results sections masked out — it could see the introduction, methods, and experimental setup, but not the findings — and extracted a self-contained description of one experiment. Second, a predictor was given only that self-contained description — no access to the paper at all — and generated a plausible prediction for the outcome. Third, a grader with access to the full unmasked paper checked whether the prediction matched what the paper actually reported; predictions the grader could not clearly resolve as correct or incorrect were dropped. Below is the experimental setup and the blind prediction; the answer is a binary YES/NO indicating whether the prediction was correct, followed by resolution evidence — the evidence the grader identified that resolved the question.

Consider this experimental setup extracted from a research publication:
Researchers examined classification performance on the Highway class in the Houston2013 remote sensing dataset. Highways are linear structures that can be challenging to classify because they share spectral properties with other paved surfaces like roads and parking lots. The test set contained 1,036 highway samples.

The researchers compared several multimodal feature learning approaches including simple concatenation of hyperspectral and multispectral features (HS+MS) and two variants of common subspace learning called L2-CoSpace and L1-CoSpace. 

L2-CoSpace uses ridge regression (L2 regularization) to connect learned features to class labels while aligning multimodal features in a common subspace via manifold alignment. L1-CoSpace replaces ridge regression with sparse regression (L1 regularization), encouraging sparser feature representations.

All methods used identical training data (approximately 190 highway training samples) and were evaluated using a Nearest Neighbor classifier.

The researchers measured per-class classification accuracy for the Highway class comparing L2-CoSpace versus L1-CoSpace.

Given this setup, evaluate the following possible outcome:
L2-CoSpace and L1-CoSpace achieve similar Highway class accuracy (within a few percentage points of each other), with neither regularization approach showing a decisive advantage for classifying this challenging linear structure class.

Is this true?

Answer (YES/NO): NO